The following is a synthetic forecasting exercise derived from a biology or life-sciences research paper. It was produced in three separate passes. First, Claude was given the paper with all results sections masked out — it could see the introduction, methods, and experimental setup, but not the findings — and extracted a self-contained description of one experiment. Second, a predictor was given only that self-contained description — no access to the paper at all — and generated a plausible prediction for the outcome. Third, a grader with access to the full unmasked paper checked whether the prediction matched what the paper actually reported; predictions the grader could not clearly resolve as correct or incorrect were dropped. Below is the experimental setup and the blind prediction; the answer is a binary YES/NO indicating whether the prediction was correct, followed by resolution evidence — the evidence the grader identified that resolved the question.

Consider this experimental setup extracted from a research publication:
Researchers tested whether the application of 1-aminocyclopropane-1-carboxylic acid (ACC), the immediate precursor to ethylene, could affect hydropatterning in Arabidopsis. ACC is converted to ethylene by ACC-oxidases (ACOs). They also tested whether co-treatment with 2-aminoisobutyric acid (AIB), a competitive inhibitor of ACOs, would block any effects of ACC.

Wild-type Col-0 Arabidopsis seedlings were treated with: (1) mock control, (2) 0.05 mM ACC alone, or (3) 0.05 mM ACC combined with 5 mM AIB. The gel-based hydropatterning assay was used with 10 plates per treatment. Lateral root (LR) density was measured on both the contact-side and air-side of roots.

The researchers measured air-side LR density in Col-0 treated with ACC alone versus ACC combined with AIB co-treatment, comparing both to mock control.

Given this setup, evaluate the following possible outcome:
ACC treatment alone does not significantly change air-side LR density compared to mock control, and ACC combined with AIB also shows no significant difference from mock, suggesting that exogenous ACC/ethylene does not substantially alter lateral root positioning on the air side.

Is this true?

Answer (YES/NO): NO